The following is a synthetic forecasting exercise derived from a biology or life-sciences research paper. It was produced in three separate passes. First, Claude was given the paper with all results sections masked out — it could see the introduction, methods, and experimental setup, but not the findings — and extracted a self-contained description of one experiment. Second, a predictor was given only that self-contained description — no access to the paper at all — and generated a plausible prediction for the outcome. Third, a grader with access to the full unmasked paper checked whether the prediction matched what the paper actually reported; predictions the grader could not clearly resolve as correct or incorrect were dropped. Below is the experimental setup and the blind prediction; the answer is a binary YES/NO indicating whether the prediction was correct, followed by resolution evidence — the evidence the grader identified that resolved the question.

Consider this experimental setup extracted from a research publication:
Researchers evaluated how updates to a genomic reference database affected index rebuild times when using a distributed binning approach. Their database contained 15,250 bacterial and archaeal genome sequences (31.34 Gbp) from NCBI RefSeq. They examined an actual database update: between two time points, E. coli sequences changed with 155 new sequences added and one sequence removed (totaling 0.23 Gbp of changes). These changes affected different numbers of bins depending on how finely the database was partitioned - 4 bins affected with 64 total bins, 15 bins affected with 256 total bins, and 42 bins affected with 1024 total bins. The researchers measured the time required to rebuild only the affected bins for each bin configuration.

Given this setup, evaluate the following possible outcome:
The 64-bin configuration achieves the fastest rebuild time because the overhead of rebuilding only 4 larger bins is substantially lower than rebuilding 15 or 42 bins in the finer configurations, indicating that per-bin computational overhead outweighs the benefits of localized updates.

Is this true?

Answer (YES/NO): NO